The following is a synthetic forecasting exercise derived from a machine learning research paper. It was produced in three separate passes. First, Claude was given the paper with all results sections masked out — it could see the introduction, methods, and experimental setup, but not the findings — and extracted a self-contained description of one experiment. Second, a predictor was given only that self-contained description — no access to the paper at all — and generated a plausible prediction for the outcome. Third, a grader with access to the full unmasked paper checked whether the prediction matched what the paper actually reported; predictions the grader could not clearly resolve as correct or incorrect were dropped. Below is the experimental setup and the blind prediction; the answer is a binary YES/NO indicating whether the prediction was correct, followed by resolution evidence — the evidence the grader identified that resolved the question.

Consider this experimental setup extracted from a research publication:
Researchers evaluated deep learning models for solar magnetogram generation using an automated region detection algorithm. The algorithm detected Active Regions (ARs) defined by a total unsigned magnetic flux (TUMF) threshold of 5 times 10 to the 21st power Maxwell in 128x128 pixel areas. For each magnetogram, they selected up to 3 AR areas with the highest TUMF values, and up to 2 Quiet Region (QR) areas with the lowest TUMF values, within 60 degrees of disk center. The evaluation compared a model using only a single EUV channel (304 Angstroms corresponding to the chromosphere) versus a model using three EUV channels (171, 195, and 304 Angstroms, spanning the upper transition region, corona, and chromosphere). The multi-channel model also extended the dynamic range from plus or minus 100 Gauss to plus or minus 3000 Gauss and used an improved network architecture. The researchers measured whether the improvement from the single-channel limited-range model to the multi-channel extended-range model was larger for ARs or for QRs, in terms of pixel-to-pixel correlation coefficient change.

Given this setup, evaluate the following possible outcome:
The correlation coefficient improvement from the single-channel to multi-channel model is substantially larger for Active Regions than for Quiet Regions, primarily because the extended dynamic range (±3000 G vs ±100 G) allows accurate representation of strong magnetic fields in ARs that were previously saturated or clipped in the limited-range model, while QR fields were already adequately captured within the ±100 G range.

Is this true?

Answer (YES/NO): NO